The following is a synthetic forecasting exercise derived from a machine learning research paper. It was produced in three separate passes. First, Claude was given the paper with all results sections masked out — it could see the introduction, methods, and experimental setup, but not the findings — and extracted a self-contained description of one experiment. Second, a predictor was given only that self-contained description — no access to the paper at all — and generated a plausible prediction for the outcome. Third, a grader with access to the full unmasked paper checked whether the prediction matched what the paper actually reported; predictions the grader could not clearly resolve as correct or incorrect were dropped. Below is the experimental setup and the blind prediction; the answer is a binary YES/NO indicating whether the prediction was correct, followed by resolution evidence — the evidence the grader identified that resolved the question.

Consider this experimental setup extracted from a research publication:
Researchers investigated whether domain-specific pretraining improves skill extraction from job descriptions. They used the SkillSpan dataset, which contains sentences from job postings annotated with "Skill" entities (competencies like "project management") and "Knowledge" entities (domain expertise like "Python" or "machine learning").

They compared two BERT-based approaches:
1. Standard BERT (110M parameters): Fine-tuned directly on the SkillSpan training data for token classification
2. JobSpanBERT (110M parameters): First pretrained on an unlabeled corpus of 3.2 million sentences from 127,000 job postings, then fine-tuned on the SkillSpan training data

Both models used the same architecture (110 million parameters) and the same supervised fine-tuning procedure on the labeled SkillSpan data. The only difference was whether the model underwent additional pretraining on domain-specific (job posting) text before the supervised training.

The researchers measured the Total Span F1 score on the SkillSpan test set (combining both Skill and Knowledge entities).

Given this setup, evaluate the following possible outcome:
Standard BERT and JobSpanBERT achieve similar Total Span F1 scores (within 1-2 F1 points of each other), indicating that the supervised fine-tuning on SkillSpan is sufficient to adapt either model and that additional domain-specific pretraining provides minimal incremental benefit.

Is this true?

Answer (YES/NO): YES